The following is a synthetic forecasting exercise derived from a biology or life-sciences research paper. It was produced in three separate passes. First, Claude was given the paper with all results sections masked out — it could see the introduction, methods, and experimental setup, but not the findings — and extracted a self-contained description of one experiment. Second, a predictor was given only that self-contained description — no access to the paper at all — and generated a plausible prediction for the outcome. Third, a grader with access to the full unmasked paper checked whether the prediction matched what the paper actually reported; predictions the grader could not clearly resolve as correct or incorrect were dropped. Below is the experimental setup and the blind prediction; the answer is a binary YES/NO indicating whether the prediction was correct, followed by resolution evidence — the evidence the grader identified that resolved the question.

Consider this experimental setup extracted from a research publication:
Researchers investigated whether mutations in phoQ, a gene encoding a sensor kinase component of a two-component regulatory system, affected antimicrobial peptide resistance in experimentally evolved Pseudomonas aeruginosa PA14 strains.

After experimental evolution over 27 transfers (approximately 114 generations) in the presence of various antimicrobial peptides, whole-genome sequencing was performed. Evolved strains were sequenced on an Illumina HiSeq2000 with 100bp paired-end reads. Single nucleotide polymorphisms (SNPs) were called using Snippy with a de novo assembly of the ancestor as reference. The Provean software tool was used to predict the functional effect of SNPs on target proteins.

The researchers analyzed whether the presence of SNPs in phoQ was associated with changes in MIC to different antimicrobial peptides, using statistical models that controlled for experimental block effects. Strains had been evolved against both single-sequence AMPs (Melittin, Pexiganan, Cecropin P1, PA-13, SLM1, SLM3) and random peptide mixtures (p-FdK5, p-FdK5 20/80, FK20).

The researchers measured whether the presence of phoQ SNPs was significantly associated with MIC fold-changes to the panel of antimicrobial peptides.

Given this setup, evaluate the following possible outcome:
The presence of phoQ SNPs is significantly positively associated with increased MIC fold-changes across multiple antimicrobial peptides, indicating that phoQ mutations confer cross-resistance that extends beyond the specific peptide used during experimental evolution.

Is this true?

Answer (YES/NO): YES